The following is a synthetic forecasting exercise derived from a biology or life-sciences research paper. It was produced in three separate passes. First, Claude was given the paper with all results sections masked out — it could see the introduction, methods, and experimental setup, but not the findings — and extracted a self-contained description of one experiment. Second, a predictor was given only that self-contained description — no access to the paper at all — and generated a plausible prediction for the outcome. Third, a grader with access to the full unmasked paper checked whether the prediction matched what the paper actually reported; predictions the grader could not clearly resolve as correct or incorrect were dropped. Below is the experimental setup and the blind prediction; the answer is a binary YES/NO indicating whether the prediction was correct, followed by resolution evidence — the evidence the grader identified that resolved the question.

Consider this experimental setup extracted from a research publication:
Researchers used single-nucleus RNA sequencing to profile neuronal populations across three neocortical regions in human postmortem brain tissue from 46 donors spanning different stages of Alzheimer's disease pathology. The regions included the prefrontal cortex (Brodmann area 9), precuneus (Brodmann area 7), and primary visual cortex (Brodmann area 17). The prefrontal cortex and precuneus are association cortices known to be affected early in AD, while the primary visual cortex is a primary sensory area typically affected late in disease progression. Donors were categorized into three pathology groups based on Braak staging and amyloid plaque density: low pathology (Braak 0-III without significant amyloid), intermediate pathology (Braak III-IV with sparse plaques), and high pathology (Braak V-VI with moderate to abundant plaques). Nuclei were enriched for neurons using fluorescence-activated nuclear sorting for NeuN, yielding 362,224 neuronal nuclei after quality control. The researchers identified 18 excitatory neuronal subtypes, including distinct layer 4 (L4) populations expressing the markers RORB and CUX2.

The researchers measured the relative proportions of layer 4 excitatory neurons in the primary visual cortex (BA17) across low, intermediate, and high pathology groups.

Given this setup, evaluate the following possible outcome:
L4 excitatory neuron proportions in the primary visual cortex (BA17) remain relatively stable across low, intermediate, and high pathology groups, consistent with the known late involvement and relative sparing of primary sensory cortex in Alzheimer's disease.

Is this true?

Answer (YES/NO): NO